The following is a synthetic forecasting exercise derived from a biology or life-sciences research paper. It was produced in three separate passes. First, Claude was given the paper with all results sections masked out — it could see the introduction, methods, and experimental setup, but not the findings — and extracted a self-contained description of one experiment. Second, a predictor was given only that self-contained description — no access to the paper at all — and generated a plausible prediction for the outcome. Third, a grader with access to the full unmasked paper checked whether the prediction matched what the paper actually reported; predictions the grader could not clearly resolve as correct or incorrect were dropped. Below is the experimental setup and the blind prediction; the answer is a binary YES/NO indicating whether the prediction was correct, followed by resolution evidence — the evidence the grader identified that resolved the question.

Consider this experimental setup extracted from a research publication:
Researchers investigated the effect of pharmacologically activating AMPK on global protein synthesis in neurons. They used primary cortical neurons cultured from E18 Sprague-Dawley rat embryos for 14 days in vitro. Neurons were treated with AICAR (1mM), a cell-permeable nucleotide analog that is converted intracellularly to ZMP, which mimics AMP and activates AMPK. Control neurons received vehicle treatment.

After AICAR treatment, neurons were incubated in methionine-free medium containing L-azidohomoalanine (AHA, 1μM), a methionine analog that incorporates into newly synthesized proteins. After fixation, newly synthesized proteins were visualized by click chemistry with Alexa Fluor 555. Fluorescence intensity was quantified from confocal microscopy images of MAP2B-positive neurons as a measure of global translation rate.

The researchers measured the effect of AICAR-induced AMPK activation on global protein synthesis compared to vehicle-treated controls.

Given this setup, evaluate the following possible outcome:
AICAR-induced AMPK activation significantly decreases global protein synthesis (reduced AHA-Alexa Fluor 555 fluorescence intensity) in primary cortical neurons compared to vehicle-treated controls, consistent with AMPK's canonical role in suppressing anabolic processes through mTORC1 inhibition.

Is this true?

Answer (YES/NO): NO